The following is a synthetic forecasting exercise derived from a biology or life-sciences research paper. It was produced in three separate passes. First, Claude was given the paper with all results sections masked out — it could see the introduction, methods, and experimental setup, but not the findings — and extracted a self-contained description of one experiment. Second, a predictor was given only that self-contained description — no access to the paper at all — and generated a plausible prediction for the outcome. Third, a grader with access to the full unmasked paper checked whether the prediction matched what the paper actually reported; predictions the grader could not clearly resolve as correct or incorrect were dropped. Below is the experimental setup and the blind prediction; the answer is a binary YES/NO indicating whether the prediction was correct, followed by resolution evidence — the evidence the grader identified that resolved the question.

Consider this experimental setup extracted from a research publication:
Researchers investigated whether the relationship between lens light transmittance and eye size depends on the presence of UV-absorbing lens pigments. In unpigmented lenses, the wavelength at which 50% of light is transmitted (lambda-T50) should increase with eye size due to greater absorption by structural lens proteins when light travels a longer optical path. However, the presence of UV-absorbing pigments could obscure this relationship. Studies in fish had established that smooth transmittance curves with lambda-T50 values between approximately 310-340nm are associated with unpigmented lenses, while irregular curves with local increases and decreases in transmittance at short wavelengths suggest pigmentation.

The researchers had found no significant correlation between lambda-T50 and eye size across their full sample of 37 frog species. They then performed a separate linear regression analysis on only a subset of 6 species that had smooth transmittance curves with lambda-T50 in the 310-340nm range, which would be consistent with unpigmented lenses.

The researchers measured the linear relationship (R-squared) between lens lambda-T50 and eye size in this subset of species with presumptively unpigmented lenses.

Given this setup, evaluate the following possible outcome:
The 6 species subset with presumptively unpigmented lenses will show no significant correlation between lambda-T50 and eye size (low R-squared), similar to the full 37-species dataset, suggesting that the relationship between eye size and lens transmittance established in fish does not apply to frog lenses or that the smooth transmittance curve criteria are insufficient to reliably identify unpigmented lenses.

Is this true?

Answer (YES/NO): NO